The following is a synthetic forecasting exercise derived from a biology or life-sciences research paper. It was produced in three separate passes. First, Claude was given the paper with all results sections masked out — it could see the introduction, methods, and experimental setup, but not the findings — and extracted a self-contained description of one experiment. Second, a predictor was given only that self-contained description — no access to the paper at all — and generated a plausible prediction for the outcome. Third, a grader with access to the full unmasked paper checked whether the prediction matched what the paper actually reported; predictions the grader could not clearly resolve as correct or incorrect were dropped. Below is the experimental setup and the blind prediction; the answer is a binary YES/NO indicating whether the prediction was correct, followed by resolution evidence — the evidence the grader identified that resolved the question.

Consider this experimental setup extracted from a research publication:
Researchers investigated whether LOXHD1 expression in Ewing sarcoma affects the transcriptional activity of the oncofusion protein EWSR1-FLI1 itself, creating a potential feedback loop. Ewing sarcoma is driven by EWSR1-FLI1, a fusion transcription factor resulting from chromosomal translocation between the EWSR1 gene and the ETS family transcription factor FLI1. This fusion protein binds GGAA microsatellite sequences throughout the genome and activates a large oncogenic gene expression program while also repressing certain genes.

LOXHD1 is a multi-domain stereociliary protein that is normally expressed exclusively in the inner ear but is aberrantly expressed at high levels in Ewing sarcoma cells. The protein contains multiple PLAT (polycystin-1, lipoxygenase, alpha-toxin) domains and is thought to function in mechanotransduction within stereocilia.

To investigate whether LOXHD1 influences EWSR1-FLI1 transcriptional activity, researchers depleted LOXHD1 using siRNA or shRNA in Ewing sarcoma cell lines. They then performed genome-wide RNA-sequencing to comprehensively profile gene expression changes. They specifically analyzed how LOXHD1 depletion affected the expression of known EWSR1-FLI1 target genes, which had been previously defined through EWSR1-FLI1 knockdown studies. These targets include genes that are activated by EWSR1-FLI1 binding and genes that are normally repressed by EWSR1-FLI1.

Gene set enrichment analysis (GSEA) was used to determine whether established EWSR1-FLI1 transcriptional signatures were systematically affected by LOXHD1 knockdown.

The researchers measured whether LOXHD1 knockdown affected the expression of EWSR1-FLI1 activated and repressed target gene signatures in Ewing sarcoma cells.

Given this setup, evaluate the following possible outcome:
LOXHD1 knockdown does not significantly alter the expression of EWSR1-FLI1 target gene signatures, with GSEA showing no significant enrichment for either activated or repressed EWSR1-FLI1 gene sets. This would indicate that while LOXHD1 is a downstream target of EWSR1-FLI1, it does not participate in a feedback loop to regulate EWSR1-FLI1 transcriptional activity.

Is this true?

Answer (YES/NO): NO